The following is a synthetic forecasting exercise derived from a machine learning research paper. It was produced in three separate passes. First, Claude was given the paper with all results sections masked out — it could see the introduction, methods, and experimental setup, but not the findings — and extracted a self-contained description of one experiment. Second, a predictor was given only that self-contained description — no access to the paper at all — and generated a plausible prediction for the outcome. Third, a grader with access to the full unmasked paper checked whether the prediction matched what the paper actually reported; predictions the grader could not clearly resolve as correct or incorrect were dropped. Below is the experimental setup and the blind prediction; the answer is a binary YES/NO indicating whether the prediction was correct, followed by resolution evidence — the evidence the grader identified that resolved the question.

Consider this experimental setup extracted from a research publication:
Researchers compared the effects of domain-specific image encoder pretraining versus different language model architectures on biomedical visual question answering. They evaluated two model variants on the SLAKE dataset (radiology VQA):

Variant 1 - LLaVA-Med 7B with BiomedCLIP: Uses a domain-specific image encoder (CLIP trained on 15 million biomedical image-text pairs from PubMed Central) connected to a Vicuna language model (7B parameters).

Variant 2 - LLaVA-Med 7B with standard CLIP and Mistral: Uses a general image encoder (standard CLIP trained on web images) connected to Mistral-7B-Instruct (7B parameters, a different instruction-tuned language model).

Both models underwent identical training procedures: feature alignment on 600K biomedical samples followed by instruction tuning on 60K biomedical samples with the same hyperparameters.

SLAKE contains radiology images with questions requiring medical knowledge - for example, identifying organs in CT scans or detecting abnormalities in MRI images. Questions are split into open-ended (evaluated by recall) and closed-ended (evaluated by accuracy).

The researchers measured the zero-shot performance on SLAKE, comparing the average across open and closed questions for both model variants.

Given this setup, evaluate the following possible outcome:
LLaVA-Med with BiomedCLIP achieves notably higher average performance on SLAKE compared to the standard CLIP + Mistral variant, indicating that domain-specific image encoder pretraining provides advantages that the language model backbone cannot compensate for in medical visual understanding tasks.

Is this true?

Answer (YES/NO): NO